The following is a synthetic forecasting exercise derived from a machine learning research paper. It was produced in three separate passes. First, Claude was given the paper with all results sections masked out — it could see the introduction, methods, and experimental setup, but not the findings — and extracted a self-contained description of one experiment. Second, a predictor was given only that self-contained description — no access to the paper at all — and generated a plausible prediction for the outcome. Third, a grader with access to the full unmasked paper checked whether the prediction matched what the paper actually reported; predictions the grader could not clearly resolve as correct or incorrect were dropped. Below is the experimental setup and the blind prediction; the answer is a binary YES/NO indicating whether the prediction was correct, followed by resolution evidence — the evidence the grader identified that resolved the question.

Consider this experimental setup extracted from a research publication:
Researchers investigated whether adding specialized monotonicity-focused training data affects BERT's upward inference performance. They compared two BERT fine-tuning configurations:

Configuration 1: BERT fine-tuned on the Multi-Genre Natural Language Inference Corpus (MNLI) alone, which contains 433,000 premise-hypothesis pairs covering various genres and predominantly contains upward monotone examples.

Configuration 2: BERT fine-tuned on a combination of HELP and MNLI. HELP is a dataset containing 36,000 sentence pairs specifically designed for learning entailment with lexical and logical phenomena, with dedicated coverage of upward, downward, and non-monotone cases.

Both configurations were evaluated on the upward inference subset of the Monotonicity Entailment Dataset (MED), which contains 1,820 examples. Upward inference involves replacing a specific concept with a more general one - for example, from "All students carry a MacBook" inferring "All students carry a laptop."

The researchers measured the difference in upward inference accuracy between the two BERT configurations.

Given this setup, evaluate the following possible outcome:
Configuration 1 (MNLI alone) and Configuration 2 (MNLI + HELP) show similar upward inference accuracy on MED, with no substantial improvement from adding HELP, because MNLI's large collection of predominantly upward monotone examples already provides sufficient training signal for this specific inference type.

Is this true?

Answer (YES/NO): NO